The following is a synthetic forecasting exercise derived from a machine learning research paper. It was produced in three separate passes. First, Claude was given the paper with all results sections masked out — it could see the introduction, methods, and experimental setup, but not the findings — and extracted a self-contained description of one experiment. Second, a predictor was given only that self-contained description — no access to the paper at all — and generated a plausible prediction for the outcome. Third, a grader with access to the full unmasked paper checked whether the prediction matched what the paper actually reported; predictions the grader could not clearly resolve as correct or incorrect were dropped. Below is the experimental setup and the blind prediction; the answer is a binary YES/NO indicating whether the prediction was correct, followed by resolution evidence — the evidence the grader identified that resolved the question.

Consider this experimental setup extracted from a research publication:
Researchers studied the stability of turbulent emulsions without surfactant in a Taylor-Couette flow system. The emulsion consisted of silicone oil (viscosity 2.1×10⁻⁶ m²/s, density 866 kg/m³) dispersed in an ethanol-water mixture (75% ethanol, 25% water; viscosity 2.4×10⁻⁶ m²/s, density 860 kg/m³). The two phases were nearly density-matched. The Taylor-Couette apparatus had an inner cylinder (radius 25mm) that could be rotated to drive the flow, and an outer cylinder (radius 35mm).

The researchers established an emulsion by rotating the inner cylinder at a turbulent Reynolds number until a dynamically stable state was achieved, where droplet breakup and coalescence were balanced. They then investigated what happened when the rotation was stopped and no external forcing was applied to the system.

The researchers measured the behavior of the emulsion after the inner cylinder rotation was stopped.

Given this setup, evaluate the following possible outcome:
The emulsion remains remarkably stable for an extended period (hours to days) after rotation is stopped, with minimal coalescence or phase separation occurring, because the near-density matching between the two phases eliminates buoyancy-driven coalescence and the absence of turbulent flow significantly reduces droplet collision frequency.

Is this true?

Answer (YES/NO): NO